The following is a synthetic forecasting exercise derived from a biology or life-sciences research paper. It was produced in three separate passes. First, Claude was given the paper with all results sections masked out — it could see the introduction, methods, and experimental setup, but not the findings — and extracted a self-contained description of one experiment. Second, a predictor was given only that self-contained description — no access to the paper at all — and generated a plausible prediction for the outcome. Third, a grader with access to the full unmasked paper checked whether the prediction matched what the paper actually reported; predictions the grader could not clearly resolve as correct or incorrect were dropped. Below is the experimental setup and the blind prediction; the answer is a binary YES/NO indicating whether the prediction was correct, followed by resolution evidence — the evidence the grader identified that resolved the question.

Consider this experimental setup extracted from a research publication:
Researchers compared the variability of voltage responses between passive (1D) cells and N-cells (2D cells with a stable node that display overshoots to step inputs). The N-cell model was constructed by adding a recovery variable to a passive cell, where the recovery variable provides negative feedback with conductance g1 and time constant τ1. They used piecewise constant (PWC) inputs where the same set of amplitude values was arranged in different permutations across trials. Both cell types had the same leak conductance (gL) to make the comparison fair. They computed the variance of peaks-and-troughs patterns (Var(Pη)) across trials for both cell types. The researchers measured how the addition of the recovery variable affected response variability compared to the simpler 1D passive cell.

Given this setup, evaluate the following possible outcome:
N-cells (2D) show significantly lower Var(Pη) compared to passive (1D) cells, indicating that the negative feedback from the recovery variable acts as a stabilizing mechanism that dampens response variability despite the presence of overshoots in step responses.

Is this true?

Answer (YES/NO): NO